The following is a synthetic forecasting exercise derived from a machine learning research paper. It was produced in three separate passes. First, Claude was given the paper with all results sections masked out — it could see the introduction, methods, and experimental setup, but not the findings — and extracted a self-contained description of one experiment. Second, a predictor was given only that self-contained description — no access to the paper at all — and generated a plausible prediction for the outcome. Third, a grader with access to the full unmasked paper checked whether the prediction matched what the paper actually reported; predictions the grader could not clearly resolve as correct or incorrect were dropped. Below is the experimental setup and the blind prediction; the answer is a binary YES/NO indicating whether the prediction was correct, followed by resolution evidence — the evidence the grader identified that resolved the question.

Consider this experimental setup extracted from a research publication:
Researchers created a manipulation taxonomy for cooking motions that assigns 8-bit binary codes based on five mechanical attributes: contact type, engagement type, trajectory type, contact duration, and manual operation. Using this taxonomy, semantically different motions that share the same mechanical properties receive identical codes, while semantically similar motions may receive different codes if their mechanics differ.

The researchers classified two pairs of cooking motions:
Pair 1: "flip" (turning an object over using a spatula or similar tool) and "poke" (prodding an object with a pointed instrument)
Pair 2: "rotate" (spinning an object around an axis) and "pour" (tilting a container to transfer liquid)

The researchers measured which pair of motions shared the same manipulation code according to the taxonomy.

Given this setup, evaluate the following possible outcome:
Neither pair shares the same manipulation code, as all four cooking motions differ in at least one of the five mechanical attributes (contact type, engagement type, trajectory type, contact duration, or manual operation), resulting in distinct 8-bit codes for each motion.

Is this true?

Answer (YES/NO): NO